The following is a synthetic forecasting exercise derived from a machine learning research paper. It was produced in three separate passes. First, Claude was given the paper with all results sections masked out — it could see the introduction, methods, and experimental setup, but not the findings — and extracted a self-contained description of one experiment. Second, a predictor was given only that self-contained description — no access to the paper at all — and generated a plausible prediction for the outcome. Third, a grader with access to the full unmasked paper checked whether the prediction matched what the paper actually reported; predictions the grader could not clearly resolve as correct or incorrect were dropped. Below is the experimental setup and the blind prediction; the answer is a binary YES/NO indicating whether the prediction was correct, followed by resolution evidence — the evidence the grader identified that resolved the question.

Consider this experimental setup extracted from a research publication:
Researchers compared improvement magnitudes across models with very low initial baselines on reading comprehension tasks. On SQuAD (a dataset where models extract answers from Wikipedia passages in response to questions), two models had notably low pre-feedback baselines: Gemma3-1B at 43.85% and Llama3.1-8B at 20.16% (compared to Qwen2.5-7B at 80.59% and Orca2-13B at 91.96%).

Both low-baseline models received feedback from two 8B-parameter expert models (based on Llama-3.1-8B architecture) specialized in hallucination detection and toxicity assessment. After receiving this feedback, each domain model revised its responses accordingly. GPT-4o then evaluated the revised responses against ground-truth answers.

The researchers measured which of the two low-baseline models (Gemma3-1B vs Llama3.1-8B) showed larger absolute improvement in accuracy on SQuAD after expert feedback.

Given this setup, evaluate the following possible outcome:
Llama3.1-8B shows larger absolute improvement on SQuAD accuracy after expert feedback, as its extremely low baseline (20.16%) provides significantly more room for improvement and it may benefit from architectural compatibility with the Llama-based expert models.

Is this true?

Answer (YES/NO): YES